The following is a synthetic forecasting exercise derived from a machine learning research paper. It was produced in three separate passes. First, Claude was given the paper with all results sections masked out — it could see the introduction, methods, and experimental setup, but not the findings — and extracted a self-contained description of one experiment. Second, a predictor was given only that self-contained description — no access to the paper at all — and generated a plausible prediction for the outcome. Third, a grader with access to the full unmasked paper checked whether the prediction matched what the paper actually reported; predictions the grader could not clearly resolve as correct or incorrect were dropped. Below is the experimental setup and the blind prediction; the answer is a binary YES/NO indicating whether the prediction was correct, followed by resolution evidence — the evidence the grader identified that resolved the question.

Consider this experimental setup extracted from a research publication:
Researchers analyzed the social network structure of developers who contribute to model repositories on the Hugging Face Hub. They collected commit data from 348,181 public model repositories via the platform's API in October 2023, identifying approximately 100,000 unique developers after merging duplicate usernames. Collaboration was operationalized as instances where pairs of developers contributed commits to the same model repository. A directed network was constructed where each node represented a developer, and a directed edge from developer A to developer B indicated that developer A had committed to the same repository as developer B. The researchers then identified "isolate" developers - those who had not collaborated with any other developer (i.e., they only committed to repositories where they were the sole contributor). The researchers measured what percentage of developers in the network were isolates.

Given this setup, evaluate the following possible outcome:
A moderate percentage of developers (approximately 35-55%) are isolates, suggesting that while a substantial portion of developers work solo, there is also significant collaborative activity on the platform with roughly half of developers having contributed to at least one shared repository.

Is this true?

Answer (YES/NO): NO